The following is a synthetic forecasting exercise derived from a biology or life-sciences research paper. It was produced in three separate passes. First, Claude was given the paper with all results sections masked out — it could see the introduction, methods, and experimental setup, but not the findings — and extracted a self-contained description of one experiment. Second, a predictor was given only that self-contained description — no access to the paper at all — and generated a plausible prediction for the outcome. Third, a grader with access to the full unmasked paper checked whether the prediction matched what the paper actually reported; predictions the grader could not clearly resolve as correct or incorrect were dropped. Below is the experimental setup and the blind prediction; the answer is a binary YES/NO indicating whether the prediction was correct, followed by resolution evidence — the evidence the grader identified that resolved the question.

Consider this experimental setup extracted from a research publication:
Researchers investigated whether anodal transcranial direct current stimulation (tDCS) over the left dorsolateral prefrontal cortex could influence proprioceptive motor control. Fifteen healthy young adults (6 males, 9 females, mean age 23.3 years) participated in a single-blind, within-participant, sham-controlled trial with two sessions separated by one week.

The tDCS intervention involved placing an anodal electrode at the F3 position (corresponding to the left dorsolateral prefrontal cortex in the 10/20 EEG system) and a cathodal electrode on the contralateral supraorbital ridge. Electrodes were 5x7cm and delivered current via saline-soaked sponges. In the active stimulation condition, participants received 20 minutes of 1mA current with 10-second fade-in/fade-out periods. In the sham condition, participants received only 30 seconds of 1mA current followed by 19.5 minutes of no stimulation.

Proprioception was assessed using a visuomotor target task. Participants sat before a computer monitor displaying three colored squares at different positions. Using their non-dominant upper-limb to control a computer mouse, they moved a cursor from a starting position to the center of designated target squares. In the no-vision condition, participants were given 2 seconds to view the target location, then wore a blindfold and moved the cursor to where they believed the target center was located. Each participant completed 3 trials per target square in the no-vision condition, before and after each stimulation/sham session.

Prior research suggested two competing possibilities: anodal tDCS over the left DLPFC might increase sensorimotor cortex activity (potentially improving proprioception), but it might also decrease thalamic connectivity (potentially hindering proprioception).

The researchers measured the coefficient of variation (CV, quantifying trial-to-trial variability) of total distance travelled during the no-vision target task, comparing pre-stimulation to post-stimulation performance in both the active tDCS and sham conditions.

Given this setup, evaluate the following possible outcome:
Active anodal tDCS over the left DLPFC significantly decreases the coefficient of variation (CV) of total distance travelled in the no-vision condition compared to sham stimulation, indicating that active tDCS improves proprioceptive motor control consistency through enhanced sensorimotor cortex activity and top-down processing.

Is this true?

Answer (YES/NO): YES